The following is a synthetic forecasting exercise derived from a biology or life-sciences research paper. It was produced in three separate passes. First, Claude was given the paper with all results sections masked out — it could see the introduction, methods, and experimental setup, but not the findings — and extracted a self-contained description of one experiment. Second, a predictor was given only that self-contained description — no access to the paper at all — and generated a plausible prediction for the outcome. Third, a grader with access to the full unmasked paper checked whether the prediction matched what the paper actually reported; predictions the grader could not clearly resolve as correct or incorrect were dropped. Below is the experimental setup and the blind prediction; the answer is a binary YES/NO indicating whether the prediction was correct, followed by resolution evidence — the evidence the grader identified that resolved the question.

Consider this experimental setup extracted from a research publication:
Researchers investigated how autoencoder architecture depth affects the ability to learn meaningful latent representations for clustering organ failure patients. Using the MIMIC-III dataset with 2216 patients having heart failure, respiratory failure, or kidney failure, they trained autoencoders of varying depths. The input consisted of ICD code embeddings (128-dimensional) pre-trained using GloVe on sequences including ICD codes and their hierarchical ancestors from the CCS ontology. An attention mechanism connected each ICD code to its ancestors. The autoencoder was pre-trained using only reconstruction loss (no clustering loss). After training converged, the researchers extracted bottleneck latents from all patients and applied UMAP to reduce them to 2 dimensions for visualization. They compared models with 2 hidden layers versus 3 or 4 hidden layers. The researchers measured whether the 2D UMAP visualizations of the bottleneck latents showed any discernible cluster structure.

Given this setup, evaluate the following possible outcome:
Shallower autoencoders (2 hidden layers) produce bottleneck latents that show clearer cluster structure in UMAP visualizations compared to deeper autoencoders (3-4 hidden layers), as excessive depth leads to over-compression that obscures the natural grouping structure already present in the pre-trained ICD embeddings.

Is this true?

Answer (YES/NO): NO